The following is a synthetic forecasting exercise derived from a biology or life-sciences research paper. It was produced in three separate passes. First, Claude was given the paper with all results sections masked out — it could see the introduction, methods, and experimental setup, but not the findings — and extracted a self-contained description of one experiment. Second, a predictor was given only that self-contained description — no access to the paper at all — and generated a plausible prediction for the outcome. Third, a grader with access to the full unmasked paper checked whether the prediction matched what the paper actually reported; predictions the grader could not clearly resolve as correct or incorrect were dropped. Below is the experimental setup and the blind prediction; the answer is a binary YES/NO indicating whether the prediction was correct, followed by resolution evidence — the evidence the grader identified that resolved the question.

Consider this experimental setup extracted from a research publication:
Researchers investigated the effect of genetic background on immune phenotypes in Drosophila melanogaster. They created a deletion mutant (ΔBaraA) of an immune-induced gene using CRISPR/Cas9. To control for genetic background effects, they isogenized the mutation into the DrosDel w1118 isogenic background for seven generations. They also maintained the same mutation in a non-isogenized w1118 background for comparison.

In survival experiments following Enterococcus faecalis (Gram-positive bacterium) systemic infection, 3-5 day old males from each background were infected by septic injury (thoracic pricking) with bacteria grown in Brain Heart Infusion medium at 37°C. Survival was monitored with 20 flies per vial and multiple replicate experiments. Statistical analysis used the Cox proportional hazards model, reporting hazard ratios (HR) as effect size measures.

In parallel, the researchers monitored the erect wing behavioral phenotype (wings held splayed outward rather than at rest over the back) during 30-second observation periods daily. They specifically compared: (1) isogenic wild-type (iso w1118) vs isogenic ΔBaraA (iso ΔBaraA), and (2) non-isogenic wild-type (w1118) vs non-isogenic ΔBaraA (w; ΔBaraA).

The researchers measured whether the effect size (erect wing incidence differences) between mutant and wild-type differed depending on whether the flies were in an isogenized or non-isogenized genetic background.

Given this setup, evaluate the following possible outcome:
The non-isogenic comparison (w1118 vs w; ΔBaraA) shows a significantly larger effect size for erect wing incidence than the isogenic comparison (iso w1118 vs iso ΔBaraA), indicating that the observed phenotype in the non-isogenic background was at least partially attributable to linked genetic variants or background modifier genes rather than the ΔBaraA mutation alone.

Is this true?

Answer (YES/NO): YES